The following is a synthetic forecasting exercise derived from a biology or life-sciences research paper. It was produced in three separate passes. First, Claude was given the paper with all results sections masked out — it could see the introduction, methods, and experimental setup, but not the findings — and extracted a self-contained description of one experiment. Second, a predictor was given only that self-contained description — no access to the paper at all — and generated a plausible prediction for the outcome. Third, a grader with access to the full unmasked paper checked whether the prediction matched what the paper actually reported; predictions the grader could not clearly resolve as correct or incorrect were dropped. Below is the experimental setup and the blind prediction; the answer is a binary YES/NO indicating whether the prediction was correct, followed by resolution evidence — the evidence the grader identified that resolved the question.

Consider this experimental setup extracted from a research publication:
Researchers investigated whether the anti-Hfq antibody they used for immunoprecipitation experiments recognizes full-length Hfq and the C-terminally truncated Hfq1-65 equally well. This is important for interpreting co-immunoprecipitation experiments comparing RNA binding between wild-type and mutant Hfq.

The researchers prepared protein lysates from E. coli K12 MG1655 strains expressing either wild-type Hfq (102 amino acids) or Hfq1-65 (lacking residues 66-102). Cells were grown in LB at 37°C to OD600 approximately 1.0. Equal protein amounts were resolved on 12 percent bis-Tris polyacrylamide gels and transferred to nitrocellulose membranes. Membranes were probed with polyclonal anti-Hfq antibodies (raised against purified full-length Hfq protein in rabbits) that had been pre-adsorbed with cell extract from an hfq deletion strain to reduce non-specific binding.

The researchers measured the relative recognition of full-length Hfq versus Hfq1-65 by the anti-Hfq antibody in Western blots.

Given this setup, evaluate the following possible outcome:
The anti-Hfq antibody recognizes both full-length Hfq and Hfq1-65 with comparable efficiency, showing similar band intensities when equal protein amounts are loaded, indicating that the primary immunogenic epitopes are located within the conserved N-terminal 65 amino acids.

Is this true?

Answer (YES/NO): NO